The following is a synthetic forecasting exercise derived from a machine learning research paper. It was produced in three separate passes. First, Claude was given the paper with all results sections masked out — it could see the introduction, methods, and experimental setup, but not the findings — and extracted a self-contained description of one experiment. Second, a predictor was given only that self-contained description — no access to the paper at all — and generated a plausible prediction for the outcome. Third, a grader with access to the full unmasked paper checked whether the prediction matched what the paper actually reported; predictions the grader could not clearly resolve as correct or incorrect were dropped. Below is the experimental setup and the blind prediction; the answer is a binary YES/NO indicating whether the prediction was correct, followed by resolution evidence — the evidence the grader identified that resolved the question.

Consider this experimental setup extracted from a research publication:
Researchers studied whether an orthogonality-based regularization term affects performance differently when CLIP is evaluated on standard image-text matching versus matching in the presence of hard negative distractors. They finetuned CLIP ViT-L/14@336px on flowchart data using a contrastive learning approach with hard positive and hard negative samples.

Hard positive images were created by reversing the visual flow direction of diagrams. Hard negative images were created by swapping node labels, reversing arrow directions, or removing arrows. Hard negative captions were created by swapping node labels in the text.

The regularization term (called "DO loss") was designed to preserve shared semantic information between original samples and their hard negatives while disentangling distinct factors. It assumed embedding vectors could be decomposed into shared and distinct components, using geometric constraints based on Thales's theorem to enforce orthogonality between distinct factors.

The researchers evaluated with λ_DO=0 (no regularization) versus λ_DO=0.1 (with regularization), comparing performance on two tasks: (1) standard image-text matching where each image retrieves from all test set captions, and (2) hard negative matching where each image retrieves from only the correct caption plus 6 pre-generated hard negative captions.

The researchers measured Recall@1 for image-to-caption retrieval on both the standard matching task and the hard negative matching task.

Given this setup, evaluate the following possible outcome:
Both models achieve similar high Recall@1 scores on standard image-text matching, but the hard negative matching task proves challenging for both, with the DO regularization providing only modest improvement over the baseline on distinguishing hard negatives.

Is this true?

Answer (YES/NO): NO